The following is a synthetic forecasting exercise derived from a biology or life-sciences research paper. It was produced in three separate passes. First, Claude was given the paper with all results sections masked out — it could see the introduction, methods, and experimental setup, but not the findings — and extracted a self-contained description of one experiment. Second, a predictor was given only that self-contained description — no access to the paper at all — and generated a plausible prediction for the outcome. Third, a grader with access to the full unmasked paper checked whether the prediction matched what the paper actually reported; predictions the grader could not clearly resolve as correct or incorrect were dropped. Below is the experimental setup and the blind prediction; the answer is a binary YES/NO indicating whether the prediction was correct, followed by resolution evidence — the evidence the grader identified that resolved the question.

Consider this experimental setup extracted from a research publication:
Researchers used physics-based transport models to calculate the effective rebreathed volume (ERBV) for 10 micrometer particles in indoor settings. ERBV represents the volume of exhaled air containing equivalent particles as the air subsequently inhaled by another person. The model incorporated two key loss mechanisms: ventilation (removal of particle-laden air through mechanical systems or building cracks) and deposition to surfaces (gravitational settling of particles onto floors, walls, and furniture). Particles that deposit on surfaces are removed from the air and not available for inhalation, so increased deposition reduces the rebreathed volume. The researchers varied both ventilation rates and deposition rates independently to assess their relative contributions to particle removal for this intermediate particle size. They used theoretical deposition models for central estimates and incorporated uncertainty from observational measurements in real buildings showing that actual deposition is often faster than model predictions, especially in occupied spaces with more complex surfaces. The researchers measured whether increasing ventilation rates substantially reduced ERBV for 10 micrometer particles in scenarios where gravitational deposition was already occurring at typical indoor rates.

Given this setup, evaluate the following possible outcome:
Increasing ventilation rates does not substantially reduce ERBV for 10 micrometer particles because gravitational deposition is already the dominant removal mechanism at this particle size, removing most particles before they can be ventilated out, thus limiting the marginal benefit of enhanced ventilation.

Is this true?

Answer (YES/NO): YES